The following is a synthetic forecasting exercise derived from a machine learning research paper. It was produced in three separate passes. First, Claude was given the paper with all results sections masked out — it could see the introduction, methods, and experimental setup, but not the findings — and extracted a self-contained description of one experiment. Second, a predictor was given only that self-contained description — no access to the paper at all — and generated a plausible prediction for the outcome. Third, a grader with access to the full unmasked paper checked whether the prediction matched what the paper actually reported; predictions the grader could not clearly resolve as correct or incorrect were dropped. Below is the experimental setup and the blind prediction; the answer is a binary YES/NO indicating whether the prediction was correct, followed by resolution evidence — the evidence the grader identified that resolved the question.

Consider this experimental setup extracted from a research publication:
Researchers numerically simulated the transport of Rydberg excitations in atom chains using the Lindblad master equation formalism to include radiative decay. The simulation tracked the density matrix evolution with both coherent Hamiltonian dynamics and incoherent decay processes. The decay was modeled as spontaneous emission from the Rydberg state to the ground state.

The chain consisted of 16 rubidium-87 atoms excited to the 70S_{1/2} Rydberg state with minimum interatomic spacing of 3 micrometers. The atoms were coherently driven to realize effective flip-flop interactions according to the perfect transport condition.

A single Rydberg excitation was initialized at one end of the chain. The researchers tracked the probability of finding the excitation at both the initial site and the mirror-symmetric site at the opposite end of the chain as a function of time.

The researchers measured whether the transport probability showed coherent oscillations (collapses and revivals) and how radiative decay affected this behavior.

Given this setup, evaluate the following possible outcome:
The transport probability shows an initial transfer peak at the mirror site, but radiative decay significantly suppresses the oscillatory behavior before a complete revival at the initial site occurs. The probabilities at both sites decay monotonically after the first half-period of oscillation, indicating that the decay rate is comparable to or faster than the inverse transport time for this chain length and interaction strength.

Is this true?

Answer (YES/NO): NO